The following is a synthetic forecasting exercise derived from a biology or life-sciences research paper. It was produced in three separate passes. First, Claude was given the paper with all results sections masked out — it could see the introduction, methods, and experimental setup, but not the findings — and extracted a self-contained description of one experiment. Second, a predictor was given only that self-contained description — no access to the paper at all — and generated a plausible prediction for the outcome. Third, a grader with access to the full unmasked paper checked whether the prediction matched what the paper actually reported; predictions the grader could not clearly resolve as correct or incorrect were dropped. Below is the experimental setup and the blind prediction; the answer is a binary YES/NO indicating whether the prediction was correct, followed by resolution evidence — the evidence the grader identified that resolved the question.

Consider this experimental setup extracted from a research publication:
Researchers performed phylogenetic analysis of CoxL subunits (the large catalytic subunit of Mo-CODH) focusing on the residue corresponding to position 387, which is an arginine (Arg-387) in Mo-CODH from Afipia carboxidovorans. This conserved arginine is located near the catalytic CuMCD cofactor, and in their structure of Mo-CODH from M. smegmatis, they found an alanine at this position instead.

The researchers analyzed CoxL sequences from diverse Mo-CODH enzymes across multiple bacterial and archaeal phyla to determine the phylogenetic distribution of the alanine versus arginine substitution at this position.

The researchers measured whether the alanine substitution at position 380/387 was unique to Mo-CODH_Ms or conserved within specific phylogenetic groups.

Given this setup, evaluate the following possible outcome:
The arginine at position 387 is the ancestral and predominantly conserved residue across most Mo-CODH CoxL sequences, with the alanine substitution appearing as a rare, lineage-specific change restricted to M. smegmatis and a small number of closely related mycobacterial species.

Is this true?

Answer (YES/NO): NO